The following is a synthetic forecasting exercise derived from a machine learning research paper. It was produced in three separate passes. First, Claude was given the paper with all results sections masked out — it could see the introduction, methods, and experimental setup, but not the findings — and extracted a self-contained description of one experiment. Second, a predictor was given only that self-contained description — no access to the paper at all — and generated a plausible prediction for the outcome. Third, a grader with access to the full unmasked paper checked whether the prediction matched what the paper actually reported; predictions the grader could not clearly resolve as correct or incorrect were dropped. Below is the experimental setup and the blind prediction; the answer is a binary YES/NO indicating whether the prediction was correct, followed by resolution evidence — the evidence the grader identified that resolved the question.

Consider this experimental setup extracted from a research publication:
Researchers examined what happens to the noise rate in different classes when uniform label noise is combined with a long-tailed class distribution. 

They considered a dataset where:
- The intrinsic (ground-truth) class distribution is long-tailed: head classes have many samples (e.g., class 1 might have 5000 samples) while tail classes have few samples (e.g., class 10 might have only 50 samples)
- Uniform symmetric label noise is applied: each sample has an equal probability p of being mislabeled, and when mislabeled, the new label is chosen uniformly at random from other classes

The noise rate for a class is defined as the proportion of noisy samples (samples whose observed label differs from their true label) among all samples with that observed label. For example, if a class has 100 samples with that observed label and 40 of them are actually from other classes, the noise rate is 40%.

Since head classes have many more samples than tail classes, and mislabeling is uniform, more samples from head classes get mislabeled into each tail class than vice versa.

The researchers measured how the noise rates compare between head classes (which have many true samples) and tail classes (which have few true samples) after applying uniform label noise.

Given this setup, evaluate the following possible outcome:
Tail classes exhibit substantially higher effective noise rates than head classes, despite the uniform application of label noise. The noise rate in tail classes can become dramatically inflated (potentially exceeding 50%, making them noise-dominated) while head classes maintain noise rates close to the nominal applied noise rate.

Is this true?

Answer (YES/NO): YES